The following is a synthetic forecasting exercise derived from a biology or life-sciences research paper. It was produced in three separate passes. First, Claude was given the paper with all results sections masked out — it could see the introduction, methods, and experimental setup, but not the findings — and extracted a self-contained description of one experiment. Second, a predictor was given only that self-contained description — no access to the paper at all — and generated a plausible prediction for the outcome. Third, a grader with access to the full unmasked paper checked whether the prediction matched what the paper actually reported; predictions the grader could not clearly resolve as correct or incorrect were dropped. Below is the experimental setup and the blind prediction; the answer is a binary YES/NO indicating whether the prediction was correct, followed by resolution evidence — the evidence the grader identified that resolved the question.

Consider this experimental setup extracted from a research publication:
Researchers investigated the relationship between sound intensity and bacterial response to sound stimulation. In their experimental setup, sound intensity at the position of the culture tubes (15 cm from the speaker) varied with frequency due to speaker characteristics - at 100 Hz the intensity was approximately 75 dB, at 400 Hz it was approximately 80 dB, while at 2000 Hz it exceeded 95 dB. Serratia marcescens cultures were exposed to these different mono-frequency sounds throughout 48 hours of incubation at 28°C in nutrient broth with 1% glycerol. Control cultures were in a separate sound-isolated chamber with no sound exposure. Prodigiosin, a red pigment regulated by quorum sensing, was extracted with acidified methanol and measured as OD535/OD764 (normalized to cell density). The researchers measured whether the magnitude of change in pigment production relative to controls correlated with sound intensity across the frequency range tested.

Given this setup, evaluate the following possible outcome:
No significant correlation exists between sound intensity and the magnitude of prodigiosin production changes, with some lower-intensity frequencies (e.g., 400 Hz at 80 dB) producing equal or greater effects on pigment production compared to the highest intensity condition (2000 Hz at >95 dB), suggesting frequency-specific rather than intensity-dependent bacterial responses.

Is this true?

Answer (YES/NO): YES